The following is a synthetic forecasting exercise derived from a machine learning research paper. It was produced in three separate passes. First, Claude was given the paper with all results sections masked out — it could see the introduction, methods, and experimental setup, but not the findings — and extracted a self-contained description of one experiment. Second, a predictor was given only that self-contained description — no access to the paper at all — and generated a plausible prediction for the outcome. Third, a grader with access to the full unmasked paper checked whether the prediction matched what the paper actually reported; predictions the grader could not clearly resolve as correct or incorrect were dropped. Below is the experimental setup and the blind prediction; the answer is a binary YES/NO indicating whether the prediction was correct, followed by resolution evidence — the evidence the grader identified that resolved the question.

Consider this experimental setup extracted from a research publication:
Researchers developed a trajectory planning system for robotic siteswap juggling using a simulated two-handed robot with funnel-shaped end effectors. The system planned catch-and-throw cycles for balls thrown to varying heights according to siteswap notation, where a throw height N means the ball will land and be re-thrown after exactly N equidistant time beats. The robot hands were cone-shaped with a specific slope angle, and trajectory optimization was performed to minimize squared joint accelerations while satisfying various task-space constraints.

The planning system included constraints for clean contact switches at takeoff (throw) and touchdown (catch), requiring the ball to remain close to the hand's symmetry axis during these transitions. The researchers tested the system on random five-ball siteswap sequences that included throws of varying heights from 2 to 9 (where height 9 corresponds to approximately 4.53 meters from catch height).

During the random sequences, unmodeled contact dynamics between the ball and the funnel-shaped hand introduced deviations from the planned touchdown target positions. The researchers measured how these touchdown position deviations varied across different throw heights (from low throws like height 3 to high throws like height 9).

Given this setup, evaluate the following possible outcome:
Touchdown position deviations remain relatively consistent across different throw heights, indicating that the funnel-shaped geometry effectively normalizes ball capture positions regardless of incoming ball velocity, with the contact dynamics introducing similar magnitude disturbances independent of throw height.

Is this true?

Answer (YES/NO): NO